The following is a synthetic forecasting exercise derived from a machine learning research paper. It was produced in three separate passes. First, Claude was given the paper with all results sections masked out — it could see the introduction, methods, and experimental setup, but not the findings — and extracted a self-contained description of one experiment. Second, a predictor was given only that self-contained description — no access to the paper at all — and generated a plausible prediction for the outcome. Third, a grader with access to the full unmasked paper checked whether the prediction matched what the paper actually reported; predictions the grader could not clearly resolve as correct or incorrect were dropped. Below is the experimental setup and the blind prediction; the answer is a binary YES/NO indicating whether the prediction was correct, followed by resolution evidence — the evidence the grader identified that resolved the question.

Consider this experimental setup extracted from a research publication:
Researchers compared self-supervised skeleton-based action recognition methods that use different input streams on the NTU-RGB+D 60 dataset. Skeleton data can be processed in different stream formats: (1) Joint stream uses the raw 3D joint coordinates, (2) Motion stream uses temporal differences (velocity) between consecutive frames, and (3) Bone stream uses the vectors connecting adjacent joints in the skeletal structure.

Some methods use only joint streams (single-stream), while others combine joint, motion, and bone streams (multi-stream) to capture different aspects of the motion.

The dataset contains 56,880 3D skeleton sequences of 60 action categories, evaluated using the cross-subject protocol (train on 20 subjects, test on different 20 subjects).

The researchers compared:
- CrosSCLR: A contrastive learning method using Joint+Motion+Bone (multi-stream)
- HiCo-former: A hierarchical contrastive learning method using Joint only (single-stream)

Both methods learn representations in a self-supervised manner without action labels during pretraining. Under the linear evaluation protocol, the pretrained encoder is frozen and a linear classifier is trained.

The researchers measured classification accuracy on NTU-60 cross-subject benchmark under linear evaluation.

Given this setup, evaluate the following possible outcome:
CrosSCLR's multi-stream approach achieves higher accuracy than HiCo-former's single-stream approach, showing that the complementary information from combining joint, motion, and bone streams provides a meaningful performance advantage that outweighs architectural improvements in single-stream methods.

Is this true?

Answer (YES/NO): NO